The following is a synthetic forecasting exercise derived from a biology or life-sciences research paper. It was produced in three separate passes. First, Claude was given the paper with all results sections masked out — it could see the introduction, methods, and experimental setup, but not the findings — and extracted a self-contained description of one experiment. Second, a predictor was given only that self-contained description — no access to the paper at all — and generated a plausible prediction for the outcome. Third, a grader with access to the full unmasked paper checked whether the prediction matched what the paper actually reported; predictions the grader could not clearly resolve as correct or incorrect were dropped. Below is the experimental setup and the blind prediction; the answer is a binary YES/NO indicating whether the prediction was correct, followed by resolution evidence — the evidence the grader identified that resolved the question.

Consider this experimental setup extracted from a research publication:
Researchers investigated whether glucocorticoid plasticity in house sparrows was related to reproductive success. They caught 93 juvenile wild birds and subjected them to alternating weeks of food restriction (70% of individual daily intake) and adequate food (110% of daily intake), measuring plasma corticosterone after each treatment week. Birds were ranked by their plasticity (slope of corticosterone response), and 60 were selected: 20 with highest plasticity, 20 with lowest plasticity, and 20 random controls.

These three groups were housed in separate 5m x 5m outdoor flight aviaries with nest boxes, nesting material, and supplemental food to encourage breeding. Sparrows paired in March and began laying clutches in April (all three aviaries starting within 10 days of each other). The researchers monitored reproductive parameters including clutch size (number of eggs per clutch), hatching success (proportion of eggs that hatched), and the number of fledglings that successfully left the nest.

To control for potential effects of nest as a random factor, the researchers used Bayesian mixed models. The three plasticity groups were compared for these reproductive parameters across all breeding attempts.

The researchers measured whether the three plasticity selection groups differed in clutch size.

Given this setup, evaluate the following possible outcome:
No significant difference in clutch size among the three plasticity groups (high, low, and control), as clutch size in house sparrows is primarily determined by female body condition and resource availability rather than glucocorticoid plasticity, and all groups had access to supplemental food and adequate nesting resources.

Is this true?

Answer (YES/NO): YES